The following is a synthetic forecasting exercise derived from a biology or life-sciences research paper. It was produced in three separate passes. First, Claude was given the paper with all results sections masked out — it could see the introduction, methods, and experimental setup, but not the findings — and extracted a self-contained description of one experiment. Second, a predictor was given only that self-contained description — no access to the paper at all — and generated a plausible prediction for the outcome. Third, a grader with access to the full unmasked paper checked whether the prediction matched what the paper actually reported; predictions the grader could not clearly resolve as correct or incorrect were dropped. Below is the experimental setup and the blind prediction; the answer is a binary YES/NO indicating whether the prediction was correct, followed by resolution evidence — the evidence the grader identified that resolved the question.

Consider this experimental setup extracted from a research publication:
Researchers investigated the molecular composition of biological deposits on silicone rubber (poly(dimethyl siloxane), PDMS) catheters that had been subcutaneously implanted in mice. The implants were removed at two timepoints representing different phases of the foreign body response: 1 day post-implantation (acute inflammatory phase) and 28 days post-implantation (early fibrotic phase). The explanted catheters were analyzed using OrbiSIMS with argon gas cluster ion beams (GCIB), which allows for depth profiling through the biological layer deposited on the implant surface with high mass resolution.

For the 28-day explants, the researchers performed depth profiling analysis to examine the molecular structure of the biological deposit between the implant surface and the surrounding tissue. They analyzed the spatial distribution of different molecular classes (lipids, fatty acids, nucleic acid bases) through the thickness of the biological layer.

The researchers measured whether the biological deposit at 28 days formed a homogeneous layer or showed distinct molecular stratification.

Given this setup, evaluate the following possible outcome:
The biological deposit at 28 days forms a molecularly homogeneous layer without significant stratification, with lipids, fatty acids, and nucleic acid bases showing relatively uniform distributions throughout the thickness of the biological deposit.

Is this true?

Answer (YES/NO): NO